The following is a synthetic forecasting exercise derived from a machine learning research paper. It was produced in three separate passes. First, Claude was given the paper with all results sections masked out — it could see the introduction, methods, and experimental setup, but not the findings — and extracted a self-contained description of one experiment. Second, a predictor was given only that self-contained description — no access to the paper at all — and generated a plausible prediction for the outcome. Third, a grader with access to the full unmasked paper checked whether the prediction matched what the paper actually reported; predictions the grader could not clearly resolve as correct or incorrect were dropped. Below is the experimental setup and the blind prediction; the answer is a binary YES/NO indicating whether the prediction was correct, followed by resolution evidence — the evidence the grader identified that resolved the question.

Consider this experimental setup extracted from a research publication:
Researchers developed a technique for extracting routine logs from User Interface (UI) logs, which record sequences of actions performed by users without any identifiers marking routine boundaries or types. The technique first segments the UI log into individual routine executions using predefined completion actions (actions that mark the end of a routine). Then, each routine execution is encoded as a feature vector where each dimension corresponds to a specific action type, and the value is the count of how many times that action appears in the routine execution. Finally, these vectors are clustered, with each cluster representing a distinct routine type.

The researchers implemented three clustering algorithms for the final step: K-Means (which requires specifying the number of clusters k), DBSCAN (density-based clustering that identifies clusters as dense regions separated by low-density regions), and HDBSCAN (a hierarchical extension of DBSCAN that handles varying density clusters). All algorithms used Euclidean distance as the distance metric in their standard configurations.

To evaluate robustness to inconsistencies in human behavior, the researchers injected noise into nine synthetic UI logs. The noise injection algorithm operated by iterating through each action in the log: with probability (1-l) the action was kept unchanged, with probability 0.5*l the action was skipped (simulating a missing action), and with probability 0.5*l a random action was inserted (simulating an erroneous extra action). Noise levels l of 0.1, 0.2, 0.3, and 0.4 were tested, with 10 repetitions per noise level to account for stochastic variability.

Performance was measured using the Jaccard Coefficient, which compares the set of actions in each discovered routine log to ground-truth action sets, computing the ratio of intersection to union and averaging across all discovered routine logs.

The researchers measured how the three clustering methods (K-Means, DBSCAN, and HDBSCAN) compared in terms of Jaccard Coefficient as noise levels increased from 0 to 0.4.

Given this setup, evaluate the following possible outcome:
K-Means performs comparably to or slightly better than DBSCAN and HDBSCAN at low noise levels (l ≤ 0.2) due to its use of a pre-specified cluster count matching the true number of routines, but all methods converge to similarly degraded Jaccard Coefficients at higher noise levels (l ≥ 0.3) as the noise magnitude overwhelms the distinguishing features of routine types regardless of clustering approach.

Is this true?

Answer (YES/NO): NO